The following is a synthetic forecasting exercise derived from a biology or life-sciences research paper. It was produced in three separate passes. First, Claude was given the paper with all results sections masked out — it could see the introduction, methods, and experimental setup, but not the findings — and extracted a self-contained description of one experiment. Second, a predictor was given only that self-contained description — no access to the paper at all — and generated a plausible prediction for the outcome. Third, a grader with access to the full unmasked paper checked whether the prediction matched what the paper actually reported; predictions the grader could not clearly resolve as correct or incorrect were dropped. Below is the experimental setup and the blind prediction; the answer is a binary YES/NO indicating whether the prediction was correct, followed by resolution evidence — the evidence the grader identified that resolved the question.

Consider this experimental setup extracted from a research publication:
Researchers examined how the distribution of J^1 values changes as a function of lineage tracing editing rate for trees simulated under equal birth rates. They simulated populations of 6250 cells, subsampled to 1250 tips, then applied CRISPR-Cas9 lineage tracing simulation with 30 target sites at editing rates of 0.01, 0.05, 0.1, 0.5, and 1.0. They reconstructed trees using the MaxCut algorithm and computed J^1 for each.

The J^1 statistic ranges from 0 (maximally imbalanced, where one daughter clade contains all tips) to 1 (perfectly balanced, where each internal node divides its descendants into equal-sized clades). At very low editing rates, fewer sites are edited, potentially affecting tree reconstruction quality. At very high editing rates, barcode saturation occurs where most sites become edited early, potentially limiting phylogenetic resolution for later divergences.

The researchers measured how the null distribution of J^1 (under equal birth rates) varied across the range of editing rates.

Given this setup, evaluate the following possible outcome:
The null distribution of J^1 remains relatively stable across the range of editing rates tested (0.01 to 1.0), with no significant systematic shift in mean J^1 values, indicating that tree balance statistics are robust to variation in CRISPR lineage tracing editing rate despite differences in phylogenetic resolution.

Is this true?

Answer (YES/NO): NO